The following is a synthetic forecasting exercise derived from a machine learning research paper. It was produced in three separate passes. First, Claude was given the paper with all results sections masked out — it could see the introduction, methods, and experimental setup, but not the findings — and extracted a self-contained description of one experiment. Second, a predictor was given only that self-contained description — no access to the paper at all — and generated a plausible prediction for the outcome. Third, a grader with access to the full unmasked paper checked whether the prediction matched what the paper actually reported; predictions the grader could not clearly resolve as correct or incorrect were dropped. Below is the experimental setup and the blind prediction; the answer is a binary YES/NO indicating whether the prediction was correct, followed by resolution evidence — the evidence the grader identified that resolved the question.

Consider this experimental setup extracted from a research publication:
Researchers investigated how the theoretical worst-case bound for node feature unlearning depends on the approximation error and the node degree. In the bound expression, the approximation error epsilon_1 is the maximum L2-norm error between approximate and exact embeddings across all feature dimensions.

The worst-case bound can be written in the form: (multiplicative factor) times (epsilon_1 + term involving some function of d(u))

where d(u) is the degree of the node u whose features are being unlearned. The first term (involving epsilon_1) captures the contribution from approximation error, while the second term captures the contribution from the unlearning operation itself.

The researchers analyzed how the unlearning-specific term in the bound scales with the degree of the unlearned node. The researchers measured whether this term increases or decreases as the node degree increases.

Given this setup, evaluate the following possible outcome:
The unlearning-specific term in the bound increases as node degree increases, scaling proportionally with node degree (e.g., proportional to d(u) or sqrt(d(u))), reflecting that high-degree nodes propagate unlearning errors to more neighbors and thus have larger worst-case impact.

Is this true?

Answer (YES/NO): YES